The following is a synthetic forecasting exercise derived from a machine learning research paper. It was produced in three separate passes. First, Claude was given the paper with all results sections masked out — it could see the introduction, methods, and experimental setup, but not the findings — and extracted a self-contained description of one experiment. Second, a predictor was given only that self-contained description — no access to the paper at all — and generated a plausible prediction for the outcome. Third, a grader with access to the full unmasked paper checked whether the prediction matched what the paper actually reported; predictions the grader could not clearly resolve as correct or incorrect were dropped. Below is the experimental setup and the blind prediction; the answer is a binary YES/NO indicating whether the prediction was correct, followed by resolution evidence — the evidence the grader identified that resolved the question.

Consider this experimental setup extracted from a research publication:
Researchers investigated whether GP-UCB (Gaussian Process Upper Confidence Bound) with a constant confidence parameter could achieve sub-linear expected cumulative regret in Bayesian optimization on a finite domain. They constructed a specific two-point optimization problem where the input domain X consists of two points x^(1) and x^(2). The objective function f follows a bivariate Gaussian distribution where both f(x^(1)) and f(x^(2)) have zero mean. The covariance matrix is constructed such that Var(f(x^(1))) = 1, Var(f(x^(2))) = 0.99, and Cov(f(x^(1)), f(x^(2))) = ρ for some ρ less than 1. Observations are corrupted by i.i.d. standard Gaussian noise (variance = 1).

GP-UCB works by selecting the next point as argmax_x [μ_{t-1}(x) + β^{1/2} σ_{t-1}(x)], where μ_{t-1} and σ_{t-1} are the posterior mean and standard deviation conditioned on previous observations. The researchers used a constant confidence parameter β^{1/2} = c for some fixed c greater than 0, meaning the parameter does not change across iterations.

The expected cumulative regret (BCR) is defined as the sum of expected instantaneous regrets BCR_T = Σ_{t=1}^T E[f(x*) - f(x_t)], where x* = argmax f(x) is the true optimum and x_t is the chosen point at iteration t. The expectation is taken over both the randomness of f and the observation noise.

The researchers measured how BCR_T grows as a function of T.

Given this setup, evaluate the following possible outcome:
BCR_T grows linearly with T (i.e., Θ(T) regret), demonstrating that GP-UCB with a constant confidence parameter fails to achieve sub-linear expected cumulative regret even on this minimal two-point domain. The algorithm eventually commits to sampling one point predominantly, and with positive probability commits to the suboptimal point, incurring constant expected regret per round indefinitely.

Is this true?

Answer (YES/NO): YES